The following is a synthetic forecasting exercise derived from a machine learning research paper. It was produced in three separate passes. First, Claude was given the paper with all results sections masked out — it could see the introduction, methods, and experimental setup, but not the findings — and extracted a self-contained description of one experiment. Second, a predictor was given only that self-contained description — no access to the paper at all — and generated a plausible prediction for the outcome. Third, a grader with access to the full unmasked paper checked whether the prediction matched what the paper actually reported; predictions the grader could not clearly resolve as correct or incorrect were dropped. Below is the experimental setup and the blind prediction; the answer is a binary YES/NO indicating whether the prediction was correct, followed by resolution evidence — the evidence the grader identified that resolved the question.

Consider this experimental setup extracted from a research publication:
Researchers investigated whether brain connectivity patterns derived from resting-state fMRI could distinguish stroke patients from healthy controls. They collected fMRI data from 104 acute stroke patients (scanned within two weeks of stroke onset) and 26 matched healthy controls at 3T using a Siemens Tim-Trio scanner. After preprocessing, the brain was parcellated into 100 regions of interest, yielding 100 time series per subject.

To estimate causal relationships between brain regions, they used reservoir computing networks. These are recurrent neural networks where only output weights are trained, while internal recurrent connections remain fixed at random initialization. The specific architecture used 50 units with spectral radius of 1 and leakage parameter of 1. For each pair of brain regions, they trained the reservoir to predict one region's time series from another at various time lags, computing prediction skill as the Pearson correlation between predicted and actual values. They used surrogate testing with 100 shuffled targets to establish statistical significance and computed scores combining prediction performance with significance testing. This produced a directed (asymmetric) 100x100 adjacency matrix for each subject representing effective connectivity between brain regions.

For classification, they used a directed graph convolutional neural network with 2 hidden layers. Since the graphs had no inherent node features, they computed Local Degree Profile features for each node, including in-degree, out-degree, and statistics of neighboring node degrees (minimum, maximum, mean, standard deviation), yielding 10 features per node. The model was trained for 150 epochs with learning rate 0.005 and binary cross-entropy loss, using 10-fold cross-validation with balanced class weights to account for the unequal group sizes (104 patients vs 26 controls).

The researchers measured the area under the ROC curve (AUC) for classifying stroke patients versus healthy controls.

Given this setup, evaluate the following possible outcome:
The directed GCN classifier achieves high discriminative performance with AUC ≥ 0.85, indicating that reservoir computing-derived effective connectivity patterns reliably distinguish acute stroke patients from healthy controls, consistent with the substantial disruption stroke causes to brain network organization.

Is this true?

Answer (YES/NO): NO